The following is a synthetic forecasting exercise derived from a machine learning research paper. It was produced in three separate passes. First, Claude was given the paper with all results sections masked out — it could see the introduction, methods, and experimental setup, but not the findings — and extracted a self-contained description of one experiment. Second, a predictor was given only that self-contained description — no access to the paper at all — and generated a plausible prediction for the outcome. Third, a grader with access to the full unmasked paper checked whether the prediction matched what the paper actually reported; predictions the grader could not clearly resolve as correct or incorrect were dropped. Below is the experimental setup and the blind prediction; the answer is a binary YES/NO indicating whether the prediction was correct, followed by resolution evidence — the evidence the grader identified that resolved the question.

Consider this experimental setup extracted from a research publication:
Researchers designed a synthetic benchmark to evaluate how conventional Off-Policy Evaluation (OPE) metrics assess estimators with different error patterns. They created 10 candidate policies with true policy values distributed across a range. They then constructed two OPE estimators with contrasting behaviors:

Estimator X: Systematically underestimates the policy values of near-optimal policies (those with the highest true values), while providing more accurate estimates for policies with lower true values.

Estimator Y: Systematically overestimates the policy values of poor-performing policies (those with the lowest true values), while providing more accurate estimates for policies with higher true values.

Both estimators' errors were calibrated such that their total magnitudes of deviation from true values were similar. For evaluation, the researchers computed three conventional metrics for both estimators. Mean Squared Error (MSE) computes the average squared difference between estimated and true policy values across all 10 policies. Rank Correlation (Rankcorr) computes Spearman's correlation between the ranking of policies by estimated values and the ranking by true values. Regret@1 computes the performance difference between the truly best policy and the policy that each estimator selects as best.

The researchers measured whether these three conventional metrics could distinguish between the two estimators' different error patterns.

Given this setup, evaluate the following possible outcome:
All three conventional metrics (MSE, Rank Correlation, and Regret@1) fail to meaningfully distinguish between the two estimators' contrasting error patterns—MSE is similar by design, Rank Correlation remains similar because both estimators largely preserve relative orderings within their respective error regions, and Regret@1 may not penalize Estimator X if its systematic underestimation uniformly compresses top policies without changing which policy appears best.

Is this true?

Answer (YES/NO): YES